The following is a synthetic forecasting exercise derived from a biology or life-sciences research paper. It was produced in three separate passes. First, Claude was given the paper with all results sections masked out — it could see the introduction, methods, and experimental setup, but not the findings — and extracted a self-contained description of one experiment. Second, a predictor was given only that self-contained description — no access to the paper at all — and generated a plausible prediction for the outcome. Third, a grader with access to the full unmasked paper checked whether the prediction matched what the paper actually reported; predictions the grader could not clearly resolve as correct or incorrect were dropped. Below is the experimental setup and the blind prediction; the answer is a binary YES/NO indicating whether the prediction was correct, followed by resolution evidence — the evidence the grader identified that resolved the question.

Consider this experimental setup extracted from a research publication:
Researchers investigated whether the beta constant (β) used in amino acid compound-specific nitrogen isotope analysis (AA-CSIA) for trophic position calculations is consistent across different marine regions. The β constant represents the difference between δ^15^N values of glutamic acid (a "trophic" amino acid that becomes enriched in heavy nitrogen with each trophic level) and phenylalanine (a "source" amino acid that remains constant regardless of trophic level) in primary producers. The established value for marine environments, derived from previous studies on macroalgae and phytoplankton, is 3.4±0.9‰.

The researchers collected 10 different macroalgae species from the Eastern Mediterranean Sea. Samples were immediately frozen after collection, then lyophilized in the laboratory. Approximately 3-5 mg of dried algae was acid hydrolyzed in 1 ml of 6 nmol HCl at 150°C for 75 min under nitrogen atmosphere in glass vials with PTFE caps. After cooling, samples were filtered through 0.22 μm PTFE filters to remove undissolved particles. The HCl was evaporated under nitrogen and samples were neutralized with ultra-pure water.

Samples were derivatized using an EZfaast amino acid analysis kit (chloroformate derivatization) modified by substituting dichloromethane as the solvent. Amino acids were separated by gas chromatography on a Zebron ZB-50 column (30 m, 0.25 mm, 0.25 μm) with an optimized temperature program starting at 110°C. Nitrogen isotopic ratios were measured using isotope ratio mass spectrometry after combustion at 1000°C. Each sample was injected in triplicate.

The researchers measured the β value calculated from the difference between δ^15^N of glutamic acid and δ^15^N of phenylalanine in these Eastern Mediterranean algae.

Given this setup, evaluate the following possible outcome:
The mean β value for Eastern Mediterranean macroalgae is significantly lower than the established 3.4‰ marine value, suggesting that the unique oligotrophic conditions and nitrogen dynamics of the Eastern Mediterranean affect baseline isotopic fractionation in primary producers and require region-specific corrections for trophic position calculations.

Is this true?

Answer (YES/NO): NO